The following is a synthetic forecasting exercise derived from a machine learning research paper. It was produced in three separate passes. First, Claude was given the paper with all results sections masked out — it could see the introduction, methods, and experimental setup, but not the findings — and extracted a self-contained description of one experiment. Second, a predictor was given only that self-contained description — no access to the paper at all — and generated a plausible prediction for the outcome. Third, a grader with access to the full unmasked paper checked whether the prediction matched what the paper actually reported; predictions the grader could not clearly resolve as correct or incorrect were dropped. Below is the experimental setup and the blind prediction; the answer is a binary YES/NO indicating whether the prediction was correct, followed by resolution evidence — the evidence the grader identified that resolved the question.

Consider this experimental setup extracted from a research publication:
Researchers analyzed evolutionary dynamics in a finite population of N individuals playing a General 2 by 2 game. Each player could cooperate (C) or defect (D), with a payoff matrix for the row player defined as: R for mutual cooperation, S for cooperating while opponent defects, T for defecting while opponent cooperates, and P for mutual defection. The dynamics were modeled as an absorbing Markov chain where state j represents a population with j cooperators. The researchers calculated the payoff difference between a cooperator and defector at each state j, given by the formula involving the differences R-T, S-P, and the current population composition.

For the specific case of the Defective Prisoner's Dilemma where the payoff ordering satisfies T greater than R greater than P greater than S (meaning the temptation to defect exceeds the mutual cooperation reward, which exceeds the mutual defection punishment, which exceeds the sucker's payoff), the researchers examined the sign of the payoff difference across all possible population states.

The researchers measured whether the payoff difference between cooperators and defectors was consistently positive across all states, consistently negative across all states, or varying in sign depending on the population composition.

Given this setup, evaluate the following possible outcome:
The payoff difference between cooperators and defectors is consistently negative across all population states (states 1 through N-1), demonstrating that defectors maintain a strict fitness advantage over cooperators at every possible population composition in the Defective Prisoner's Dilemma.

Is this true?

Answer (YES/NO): YES